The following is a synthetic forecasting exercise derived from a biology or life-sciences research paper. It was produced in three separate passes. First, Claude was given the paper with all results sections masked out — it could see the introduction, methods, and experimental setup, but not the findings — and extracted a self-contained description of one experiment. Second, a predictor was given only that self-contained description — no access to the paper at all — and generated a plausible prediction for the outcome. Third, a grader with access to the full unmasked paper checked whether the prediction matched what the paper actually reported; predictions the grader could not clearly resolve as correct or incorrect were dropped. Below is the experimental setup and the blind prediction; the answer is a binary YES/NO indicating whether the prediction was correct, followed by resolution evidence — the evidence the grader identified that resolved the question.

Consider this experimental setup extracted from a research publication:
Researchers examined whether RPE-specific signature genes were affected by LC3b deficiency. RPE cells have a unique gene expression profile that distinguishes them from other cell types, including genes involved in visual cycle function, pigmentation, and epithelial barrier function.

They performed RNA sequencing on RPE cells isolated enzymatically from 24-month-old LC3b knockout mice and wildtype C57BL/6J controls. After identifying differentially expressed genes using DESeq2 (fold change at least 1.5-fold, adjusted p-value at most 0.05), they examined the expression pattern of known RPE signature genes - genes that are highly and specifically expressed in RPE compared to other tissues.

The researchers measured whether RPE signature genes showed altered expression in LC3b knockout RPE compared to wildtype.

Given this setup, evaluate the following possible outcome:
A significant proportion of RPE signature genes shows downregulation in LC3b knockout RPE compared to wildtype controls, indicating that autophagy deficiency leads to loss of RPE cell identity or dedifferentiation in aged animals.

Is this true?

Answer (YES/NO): NO